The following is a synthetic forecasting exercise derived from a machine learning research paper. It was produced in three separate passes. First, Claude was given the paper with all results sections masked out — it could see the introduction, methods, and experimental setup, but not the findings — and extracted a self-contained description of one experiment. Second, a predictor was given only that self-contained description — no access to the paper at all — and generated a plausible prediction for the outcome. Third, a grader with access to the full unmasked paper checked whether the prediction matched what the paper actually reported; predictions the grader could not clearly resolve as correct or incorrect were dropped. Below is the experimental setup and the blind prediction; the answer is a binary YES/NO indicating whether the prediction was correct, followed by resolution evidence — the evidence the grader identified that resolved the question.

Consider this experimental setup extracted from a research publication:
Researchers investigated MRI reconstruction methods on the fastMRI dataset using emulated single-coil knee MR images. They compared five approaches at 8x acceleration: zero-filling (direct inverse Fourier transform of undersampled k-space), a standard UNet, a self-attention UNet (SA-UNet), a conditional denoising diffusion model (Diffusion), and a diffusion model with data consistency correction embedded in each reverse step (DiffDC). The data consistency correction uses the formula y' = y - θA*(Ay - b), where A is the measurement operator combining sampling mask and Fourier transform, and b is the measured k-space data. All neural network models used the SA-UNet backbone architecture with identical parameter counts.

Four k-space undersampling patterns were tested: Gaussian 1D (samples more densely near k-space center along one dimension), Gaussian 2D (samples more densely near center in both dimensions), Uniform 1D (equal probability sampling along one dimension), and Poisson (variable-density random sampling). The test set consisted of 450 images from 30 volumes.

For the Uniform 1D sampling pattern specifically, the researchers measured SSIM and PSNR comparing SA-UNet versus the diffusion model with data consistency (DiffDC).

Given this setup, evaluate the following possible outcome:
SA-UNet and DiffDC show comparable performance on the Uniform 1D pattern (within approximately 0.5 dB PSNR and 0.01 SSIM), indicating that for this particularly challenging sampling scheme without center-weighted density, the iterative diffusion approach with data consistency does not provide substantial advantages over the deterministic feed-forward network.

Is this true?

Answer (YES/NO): NO